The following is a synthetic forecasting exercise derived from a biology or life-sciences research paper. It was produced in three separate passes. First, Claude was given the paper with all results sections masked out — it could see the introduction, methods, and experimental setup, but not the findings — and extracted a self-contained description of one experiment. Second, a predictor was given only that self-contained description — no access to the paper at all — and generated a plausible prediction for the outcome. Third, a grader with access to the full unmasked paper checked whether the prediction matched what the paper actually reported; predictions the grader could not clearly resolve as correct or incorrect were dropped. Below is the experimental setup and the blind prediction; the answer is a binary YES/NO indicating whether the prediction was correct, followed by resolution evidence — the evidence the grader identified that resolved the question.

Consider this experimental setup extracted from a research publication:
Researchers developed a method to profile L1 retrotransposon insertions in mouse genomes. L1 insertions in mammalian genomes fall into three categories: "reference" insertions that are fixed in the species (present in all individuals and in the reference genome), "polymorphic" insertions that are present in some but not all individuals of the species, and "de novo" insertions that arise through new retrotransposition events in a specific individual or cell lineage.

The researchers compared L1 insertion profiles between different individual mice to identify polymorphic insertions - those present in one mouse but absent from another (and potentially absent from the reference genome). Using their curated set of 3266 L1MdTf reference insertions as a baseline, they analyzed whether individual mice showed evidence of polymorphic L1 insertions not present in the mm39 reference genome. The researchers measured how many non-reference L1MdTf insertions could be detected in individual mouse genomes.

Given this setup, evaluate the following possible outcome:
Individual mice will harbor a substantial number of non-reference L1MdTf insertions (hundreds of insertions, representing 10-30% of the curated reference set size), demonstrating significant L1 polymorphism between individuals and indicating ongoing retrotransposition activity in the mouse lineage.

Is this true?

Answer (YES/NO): NO